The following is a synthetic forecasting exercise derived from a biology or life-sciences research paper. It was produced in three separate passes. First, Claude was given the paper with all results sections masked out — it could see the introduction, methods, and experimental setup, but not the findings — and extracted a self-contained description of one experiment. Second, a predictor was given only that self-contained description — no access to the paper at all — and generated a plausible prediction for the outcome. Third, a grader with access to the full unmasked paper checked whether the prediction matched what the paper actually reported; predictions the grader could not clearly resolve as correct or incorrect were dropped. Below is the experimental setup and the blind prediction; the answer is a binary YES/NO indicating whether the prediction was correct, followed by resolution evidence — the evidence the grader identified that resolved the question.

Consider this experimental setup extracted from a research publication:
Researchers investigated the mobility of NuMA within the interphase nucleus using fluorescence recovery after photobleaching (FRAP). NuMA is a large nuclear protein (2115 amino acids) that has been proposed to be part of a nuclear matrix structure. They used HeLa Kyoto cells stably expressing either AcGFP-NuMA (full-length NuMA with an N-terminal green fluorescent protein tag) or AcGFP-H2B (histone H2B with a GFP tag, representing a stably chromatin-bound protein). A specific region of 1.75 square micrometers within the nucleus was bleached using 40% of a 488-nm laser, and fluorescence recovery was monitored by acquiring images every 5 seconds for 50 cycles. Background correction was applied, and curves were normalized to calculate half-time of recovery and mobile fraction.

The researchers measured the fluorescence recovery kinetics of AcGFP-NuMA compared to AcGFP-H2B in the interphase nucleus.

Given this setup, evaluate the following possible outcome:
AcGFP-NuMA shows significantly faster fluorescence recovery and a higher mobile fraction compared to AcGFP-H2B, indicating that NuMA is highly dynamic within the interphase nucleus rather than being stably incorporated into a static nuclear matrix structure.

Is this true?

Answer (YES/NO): NO